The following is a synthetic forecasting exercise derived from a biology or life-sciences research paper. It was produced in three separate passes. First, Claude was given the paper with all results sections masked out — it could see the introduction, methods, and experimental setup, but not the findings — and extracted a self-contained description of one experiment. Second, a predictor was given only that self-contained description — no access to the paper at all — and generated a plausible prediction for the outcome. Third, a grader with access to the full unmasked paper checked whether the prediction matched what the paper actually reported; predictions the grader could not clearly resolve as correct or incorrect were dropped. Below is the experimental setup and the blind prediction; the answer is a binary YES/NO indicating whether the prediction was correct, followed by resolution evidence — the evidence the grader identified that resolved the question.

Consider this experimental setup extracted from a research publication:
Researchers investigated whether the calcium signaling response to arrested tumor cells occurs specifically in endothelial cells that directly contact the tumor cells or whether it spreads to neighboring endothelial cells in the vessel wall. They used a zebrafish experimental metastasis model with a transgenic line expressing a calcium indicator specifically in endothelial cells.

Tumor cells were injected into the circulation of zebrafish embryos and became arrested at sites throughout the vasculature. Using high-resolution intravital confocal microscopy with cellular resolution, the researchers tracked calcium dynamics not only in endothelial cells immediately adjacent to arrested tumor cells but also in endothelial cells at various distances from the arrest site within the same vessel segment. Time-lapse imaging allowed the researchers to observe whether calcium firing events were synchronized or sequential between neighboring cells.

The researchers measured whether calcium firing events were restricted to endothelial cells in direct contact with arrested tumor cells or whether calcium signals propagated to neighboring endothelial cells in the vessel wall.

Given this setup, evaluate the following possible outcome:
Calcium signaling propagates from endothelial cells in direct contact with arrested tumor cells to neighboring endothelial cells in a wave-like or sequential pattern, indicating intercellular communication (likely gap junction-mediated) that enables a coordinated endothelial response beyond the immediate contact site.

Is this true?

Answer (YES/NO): NO